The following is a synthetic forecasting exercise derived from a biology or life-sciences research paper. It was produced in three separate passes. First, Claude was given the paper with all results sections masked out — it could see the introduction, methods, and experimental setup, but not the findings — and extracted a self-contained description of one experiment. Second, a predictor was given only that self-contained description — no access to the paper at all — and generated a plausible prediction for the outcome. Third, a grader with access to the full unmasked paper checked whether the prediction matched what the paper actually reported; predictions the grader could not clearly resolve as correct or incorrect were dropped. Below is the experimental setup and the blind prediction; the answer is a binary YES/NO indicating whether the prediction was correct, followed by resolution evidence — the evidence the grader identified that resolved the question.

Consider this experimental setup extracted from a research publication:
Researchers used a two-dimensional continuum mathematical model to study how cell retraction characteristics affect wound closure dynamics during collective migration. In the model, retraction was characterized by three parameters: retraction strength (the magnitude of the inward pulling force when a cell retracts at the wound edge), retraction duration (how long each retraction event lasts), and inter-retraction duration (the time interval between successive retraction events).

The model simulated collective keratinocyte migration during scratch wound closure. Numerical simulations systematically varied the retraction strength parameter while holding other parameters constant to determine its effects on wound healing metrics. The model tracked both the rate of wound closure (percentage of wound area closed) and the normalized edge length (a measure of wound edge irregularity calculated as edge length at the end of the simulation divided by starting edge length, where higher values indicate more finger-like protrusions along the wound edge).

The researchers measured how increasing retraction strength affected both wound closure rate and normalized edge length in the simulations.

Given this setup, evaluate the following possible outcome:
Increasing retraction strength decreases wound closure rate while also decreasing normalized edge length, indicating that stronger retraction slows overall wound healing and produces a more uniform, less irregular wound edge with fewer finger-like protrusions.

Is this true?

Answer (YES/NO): NO